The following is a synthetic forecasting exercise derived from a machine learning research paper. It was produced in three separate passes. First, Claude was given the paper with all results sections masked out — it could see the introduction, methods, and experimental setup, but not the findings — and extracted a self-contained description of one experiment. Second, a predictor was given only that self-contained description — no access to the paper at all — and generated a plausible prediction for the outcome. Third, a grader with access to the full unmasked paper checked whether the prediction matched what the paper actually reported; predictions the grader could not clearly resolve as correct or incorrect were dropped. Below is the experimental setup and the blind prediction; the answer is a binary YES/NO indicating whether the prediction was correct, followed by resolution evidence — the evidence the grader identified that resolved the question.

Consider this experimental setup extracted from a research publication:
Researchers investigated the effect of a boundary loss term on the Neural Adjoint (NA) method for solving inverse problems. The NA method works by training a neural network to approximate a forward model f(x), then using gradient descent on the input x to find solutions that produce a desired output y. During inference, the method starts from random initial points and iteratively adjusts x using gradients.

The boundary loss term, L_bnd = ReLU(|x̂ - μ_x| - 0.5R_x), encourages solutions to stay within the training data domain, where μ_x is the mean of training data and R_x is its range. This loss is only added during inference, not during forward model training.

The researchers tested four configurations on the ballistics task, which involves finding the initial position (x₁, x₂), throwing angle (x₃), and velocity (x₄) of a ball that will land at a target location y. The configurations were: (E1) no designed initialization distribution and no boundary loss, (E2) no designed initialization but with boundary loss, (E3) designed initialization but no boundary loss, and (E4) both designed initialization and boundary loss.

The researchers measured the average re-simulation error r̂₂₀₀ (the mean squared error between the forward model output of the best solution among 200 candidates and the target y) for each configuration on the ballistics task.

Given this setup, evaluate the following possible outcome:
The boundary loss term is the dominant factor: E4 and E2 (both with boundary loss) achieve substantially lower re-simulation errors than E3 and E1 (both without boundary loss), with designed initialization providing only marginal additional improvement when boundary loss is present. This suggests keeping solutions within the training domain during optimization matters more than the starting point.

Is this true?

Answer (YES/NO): YES